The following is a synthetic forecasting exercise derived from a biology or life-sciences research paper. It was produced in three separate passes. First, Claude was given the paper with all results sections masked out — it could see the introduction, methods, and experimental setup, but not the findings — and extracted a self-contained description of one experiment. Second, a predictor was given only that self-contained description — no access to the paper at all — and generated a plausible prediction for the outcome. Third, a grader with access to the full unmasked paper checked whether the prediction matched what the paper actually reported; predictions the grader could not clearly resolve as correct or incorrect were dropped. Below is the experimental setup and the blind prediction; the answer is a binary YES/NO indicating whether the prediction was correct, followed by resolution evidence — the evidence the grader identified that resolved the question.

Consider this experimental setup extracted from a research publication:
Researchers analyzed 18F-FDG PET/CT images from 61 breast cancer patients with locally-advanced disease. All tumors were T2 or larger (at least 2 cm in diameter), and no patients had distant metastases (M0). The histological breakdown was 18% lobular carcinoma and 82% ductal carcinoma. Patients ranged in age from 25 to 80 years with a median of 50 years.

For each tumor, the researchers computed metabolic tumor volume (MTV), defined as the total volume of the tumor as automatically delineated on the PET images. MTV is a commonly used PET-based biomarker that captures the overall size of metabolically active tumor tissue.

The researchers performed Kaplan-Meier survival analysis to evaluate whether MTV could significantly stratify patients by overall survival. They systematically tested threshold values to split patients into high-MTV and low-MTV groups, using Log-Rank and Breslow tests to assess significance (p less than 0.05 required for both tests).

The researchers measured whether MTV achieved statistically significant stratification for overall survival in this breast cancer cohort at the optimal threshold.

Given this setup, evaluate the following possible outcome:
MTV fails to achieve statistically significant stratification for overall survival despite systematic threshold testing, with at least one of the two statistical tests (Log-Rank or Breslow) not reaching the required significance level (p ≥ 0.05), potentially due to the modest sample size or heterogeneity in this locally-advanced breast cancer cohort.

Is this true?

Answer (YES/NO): NO